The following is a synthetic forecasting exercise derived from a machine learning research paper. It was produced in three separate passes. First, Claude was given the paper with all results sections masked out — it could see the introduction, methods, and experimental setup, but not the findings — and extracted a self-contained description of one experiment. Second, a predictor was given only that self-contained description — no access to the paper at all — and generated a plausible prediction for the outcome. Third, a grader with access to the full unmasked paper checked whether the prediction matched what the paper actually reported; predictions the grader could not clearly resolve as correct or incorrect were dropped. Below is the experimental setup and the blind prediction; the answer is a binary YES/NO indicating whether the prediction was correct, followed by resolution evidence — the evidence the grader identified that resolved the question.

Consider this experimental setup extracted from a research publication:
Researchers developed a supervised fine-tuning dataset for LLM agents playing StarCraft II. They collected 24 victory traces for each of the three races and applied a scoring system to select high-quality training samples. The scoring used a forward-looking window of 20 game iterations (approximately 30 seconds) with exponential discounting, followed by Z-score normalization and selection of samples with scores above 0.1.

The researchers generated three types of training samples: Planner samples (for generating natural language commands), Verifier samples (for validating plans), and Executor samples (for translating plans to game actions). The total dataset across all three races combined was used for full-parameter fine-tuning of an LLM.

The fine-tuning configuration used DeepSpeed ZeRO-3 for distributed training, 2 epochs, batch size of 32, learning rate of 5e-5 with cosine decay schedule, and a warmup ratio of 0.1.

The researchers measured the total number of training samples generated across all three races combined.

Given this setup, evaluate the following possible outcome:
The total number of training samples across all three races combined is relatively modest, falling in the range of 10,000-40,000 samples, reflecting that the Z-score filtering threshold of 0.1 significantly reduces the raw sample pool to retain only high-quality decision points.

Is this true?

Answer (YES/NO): NO